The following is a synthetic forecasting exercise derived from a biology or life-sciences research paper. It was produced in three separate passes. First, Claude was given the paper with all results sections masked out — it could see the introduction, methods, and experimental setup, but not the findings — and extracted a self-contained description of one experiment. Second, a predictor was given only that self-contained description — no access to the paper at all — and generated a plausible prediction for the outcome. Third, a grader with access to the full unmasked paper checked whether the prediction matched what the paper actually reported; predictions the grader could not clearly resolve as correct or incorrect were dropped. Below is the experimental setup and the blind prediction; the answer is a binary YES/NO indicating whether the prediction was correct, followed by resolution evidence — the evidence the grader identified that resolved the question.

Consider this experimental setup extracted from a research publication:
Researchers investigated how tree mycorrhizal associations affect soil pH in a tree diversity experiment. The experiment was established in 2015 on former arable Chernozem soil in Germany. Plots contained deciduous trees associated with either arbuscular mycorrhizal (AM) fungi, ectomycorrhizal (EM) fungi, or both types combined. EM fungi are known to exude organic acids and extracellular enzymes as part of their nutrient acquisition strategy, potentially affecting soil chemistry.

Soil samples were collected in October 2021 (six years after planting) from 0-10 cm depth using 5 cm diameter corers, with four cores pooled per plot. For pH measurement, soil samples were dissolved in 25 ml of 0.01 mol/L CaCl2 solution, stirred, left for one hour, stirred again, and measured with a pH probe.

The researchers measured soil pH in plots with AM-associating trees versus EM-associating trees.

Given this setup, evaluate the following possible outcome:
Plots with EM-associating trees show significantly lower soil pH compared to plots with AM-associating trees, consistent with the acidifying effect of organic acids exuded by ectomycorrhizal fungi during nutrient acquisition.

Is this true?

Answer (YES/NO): NO